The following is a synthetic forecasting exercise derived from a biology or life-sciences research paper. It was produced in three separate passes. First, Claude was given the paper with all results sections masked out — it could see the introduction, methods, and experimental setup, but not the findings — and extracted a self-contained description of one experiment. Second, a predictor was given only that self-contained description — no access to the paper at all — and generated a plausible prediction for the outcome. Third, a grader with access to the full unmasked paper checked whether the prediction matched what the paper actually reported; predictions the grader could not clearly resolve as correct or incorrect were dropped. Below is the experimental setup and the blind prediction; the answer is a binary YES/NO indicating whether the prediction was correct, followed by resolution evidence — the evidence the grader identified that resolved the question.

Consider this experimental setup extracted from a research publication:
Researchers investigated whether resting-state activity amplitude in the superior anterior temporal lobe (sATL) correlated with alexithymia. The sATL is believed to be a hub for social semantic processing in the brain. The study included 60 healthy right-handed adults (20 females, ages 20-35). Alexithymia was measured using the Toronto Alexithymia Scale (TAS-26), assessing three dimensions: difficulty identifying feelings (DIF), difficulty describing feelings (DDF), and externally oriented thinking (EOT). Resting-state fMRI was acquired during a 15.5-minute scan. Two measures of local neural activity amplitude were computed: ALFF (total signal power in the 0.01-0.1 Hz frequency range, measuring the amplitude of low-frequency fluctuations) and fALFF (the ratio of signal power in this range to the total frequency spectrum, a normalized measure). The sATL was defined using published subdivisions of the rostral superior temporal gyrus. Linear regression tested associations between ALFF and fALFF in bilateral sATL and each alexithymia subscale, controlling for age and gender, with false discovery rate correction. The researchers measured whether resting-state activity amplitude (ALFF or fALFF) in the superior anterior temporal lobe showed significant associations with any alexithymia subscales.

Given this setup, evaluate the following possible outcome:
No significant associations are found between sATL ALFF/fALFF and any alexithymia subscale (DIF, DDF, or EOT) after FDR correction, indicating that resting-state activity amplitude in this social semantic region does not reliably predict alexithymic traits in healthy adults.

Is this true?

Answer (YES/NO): YES